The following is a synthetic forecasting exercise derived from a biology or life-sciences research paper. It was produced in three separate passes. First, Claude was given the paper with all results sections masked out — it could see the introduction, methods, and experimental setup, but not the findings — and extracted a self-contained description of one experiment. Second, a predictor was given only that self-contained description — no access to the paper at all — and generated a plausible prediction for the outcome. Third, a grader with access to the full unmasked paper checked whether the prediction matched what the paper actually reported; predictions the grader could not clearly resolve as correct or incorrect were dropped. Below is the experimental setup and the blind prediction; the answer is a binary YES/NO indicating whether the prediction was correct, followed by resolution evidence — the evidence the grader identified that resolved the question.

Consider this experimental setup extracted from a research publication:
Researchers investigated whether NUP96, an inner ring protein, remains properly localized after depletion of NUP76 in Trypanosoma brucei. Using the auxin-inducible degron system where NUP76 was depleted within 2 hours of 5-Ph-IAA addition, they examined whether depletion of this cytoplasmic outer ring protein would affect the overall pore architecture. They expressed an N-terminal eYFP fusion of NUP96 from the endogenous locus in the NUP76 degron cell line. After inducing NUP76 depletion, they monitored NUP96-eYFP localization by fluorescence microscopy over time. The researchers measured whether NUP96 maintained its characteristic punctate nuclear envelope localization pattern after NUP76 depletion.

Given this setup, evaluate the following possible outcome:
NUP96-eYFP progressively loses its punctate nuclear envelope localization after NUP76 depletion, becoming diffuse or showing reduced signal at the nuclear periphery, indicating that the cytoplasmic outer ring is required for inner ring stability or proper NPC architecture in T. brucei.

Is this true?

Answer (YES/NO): NO